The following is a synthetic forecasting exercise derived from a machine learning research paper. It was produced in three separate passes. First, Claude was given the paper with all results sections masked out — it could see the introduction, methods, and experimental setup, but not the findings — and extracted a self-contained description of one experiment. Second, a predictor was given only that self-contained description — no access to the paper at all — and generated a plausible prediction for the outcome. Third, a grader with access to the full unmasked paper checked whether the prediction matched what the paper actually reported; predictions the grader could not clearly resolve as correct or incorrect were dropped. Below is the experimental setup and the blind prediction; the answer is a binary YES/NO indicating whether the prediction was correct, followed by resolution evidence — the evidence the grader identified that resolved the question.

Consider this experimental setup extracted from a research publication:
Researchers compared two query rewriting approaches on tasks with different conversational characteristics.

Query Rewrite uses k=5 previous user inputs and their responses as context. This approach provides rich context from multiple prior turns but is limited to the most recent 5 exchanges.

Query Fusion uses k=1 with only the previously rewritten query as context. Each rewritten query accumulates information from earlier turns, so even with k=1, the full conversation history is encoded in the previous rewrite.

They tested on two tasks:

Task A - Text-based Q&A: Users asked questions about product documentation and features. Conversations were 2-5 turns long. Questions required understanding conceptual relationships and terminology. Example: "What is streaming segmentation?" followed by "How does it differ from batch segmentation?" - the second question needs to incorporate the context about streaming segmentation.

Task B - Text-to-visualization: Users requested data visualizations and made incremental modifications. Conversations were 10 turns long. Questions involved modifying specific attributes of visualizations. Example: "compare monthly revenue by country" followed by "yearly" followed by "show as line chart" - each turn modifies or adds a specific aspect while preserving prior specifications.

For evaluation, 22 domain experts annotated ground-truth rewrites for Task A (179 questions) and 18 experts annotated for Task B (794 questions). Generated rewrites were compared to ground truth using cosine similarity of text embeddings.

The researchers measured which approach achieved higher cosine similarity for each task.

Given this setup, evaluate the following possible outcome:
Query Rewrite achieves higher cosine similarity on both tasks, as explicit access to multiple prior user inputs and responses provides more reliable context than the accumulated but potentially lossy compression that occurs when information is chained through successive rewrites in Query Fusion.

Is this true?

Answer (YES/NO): NO